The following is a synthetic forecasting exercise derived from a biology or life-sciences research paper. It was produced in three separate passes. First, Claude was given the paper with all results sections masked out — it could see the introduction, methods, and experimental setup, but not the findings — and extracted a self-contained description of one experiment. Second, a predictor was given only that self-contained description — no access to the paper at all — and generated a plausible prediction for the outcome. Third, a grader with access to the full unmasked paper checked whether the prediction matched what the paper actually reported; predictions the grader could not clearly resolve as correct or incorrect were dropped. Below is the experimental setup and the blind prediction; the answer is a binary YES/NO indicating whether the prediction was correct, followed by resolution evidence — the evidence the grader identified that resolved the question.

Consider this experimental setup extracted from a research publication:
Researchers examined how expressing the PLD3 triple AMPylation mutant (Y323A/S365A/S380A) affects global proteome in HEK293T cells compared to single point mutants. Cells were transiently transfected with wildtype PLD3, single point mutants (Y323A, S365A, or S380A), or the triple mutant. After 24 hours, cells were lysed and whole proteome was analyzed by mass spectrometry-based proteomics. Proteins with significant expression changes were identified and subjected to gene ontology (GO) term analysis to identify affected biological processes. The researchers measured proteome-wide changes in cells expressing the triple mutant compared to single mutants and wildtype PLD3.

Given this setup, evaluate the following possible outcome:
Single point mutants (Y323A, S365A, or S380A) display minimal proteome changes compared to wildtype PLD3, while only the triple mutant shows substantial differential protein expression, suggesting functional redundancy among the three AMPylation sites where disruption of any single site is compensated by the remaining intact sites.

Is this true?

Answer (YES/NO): YES